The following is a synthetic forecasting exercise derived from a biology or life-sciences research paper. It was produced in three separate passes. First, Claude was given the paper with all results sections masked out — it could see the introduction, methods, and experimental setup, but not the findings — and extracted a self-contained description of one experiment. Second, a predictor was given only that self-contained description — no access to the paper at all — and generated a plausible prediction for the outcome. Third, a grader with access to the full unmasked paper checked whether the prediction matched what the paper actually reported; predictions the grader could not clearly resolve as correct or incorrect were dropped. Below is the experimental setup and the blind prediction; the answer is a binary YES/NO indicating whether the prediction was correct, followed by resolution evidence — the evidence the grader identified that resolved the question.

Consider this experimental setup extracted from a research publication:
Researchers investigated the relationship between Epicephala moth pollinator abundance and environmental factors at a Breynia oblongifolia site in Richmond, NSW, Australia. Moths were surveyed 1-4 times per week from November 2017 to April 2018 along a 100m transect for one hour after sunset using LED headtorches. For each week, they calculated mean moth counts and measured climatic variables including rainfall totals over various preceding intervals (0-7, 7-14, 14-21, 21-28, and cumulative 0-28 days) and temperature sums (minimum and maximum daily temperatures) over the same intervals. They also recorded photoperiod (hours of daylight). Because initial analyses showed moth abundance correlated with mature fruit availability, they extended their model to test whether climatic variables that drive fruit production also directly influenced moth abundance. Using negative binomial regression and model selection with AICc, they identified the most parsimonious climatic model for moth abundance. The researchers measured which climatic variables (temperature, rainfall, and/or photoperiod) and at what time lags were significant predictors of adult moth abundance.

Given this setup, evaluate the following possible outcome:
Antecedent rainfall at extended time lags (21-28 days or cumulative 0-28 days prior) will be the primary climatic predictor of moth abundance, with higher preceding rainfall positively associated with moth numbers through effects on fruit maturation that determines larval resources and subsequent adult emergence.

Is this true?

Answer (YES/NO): NO